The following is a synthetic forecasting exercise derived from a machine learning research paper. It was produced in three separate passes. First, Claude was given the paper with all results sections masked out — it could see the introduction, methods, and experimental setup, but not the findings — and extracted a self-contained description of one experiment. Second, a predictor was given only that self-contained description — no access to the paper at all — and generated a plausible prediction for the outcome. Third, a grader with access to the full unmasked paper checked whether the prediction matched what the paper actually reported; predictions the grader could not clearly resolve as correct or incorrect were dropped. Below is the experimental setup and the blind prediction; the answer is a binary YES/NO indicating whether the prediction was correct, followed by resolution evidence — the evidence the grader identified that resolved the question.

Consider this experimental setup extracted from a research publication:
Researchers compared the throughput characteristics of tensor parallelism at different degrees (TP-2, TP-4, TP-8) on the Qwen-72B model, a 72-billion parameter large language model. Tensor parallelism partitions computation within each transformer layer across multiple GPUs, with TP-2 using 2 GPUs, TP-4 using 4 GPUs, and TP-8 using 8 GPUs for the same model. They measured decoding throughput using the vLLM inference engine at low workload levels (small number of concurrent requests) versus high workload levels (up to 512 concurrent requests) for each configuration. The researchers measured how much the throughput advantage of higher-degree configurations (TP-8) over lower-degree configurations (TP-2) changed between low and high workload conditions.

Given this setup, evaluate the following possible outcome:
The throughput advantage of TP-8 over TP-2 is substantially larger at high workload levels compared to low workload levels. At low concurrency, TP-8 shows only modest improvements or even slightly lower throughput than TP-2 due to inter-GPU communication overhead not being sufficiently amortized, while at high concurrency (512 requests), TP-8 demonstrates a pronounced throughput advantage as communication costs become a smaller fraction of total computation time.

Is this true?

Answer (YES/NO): NO